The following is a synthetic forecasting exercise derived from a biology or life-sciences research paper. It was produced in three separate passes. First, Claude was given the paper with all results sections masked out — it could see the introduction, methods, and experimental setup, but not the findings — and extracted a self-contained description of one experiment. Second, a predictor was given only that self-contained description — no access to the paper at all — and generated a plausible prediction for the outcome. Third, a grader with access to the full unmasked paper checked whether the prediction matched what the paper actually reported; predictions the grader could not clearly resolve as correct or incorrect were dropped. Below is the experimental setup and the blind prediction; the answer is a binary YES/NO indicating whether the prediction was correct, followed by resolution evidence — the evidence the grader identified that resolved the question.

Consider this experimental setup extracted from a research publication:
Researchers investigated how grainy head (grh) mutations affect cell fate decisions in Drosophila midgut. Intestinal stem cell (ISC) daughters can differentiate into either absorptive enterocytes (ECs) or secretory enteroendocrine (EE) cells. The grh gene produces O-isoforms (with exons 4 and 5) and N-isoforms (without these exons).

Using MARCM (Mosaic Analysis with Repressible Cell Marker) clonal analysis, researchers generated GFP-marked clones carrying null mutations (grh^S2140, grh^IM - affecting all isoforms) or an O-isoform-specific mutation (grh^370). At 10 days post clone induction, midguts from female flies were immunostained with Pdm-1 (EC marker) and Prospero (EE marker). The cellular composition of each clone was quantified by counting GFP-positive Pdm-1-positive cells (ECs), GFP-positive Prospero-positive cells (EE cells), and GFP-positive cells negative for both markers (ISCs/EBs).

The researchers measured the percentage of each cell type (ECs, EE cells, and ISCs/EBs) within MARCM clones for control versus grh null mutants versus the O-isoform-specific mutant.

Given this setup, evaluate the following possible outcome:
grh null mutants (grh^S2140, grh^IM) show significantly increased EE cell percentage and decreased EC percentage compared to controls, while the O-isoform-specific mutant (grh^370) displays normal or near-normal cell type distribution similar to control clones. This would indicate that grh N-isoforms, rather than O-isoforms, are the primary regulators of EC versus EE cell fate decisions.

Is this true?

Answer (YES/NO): NO